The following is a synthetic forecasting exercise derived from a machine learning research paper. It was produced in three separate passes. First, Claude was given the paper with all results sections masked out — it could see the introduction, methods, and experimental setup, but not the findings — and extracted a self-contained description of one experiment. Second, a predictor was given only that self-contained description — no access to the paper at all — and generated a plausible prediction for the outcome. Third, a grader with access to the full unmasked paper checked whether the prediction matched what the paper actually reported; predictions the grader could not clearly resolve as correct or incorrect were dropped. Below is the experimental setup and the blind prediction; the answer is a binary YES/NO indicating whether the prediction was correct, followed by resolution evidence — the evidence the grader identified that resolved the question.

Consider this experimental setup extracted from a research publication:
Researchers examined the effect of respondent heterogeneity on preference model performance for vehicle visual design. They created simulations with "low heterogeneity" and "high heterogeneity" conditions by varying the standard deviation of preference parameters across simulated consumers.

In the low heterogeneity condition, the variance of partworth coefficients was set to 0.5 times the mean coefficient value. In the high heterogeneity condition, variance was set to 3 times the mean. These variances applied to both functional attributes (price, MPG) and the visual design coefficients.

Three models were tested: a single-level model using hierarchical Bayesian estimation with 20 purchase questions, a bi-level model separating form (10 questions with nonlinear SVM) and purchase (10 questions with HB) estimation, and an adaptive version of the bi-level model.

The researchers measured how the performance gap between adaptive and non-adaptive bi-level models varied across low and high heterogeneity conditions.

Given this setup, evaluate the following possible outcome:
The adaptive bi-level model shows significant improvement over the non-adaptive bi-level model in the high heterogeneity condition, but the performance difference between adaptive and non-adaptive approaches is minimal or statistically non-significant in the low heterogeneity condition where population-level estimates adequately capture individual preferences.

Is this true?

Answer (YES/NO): NO